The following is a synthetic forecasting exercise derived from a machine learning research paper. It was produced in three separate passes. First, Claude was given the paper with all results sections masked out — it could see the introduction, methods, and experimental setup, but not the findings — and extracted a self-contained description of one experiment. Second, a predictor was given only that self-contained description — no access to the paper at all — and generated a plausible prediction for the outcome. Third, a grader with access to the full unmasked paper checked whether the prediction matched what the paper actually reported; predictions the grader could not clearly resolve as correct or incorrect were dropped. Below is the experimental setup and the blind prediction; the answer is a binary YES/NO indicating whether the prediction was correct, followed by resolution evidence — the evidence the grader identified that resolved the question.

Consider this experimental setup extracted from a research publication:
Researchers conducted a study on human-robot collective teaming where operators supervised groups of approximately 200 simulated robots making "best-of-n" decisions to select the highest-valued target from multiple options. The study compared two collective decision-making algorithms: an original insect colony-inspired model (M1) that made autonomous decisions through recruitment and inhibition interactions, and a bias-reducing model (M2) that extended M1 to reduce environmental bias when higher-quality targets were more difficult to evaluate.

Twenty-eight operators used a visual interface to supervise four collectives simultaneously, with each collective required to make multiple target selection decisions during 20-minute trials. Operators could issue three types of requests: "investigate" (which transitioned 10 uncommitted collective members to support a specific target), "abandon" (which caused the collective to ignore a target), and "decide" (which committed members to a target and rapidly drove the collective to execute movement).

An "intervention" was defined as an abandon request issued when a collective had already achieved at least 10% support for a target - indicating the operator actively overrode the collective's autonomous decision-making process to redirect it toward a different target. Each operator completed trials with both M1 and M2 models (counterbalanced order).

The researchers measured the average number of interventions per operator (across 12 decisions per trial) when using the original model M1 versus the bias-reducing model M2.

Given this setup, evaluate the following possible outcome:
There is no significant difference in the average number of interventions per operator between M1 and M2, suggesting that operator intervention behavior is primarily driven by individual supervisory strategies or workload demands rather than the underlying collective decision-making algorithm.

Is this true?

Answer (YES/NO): NO